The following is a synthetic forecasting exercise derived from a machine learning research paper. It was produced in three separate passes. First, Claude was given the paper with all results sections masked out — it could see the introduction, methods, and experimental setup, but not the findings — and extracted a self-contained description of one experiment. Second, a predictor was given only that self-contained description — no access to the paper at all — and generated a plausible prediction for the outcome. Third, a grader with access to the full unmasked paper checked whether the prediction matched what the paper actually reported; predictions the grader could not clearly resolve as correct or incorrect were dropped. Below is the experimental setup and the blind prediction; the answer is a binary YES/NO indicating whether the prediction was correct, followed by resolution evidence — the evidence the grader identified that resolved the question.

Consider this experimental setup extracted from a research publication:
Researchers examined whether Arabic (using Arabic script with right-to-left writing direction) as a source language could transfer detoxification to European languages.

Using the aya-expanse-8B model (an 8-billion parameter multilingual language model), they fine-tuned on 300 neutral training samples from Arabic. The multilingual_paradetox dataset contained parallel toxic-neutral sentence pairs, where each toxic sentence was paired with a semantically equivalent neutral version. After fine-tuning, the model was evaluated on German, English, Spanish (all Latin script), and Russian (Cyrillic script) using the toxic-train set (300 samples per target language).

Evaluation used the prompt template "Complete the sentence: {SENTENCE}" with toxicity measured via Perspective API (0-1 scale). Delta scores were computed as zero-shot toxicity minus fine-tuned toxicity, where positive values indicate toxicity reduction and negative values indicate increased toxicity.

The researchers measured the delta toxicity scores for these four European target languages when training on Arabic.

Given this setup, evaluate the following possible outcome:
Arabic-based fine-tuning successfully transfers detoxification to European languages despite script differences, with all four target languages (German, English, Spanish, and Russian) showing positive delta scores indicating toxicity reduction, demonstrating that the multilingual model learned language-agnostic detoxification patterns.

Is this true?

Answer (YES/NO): NO